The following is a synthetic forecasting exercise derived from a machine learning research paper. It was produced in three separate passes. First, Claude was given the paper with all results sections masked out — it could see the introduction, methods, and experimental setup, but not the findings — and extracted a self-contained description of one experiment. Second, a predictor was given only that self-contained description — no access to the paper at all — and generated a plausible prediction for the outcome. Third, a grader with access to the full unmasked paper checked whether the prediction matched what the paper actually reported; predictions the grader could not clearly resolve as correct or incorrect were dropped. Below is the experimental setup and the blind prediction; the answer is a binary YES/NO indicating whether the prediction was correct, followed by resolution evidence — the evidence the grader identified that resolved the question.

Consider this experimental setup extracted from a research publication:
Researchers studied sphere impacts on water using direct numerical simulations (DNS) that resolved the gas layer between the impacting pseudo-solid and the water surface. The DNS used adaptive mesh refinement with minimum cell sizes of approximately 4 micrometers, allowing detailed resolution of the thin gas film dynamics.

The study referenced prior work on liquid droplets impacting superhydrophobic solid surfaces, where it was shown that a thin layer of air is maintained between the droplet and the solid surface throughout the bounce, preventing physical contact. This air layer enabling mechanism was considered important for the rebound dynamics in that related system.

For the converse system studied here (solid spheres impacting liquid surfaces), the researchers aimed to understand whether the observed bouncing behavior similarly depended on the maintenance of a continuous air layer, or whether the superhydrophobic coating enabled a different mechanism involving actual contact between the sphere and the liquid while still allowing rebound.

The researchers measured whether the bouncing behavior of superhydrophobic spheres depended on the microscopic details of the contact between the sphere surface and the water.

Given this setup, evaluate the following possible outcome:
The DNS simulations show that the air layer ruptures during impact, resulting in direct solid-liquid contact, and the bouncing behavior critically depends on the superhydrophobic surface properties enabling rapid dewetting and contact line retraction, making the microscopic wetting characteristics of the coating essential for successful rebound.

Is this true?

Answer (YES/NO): NO